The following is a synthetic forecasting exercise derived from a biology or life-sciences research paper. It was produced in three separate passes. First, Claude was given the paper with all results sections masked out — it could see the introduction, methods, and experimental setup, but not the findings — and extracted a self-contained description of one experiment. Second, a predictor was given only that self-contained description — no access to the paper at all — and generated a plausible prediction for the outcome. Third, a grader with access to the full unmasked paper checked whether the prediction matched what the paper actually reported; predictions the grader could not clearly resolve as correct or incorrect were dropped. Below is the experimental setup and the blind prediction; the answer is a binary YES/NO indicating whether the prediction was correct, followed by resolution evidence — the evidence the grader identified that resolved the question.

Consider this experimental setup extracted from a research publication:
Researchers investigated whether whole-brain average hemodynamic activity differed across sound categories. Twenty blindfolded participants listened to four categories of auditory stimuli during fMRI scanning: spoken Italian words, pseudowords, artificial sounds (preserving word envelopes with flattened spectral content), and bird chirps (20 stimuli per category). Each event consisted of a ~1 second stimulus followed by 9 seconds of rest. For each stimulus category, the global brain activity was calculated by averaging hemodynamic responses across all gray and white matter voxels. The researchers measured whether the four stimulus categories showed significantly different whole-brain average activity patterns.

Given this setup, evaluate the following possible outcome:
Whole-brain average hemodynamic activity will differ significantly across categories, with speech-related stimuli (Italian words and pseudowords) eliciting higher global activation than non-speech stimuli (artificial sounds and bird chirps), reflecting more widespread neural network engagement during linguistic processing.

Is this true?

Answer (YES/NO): NO